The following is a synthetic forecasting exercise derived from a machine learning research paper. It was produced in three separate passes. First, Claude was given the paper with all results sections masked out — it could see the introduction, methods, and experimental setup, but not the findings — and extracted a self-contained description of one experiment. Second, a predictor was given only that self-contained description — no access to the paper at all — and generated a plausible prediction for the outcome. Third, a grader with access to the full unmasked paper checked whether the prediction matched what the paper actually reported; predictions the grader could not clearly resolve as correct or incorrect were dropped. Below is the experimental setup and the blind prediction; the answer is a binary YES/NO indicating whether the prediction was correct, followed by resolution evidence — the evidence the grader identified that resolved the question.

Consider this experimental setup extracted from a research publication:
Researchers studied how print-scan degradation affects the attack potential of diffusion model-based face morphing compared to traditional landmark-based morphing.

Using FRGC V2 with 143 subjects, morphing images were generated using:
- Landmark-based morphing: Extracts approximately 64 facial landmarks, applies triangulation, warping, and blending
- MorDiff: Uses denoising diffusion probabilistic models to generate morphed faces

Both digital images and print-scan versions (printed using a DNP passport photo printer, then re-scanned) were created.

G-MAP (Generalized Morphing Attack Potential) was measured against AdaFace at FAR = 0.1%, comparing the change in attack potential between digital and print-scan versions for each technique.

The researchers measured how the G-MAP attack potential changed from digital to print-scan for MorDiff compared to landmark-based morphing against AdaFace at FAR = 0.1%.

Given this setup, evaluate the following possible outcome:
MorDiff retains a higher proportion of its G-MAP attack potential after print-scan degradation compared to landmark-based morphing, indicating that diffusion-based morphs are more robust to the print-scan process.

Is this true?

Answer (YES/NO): YES